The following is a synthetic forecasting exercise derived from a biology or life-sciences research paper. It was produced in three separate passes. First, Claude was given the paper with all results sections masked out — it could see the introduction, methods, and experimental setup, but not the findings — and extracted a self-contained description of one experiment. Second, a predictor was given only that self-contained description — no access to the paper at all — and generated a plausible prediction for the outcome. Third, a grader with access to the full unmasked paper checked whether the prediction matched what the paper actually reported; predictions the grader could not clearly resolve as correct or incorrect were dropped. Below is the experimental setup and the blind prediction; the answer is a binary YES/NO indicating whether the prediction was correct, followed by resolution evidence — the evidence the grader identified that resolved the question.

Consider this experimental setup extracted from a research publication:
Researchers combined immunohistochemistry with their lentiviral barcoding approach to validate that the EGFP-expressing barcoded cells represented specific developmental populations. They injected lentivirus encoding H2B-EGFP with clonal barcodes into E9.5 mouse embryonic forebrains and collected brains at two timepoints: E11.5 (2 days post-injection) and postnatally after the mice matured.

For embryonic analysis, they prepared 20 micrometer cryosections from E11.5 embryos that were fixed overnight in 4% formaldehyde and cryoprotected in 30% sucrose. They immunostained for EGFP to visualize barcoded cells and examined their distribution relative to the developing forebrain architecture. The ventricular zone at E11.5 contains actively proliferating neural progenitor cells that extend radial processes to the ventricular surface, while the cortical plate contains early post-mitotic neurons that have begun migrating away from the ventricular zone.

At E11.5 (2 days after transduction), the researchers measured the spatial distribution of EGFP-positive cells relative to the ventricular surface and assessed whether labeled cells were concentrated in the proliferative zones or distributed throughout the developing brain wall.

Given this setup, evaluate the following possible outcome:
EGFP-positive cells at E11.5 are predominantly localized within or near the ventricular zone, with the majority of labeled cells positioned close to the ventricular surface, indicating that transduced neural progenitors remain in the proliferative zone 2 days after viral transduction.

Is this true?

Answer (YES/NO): NO